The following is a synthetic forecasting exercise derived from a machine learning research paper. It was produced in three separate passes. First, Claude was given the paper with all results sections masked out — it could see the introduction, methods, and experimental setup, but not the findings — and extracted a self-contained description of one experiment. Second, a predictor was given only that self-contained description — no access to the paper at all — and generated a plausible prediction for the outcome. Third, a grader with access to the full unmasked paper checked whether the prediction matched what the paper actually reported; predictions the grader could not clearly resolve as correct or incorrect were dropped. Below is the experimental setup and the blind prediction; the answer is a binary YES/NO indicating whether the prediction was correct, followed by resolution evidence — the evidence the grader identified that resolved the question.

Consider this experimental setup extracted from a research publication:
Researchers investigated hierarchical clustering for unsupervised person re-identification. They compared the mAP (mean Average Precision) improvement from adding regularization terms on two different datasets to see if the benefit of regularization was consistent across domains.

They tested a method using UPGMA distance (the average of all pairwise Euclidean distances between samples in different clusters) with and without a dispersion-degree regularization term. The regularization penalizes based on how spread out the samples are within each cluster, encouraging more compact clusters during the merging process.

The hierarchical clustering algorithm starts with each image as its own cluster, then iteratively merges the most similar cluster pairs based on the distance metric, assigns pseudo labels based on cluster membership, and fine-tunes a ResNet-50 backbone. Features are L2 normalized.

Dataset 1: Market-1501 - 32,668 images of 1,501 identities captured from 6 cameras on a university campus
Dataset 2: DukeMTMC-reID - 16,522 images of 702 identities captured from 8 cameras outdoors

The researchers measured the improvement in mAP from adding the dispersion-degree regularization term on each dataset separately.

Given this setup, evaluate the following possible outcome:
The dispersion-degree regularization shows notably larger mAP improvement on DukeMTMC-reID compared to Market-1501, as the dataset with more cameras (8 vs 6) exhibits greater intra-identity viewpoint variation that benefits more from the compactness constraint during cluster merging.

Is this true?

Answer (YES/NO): NO